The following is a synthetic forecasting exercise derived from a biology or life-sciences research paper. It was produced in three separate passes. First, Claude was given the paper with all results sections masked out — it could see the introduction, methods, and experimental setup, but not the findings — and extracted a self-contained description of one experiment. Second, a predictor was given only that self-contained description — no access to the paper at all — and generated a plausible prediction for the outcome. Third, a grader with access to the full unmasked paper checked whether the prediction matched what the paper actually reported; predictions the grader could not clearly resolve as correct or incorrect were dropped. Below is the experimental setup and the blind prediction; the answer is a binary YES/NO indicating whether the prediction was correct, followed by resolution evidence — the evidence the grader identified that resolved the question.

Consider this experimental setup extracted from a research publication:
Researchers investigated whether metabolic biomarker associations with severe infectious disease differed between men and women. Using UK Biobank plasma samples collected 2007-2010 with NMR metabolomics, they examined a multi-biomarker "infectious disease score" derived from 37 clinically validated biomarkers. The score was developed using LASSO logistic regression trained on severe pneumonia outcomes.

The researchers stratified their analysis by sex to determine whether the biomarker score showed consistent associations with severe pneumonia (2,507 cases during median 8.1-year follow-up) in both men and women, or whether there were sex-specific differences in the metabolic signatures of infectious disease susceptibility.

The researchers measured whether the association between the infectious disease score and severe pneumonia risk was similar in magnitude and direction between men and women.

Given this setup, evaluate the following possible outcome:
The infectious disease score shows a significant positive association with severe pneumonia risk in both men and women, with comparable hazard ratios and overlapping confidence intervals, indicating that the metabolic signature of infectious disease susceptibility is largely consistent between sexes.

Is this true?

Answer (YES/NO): YES